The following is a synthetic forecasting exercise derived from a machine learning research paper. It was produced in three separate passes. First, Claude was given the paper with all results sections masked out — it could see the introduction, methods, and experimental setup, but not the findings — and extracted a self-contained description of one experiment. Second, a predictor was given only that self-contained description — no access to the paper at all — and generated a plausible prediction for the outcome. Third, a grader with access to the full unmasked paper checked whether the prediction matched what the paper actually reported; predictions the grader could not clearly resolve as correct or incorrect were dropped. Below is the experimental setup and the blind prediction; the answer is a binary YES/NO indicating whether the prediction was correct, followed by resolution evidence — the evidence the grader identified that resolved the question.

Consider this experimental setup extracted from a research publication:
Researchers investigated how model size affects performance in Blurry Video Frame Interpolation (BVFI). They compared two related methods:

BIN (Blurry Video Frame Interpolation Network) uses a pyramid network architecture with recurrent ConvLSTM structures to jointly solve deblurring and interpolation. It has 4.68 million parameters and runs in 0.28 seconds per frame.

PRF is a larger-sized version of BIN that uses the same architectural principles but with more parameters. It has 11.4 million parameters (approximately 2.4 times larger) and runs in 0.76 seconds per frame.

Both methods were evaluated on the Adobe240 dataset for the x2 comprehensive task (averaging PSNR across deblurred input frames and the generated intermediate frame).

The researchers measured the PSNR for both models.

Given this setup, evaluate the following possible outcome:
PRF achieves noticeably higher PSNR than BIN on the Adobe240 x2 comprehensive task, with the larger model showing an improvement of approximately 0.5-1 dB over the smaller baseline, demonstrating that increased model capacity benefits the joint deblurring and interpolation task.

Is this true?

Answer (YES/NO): YES